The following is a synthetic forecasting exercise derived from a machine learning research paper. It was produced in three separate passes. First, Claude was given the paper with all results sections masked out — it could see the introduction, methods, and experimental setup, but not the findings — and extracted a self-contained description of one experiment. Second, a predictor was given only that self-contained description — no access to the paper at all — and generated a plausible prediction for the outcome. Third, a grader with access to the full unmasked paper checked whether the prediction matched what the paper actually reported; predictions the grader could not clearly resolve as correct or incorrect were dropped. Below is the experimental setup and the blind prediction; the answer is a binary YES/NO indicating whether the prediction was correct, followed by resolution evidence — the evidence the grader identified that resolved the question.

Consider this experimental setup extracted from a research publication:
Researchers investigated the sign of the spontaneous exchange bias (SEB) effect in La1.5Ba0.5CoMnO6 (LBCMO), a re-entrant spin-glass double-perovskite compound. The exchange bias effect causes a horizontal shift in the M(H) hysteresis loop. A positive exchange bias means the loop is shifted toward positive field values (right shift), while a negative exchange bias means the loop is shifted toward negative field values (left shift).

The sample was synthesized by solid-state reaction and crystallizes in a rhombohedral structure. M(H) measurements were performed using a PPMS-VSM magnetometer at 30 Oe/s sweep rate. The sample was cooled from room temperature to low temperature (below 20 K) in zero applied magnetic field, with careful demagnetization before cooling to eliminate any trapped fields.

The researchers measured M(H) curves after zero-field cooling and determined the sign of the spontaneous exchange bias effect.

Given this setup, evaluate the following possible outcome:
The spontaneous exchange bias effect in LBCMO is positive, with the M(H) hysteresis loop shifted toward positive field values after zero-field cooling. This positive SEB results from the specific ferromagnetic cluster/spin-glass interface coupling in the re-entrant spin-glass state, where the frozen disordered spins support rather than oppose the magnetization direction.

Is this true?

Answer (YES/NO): NO